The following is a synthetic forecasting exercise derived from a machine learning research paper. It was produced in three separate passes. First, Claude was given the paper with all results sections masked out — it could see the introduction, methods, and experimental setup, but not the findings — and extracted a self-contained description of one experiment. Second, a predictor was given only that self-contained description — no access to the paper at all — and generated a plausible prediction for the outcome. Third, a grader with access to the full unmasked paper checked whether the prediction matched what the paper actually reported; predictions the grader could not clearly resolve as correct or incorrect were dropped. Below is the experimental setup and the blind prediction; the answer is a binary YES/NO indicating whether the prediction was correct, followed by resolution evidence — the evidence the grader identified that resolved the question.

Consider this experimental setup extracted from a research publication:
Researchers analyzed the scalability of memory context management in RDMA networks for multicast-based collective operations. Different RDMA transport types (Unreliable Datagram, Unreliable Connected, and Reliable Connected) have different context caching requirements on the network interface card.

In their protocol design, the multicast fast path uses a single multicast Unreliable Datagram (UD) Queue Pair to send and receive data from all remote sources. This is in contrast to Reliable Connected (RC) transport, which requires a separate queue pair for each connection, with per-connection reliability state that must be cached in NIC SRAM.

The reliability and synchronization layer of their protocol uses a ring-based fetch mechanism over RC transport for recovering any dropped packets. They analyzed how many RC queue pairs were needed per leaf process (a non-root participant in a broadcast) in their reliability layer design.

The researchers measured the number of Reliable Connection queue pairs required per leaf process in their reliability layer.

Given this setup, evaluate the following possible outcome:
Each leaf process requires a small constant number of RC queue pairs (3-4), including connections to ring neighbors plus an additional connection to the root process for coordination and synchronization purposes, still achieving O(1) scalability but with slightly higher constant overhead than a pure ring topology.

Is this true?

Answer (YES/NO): NO